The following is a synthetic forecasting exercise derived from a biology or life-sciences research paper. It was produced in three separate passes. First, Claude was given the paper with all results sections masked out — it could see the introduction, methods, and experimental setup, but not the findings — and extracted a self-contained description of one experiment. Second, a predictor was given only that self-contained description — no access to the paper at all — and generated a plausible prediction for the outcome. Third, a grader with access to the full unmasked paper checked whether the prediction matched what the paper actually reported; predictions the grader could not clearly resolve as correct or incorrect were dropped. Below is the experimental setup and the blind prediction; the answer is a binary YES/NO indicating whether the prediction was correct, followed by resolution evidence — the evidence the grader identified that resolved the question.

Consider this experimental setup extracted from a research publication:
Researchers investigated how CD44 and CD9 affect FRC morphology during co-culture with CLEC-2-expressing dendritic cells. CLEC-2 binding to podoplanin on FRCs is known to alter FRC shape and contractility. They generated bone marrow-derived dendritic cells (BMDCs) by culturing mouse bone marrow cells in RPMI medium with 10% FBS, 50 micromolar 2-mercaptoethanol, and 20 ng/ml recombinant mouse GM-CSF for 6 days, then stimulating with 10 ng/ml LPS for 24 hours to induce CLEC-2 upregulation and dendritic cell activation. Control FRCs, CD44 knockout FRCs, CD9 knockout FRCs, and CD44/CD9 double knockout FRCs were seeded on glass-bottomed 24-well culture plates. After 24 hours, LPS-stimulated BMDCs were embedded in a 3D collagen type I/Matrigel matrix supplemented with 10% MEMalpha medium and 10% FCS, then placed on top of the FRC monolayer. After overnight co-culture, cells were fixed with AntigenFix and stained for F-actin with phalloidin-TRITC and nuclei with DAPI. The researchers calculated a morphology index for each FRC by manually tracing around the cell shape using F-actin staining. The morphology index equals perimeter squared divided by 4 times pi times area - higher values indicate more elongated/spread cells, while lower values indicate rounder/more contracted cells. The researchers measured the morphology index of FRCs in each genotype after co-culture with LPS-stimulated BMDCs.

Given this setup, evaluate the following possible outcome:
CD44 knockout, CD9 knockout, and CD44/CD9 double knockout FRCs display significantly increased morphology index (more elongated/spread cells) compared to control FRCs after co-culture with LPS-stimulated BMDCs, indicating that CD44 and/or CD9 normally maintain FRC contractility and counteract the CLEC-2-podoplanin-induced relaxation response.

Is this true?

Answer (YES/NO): NO